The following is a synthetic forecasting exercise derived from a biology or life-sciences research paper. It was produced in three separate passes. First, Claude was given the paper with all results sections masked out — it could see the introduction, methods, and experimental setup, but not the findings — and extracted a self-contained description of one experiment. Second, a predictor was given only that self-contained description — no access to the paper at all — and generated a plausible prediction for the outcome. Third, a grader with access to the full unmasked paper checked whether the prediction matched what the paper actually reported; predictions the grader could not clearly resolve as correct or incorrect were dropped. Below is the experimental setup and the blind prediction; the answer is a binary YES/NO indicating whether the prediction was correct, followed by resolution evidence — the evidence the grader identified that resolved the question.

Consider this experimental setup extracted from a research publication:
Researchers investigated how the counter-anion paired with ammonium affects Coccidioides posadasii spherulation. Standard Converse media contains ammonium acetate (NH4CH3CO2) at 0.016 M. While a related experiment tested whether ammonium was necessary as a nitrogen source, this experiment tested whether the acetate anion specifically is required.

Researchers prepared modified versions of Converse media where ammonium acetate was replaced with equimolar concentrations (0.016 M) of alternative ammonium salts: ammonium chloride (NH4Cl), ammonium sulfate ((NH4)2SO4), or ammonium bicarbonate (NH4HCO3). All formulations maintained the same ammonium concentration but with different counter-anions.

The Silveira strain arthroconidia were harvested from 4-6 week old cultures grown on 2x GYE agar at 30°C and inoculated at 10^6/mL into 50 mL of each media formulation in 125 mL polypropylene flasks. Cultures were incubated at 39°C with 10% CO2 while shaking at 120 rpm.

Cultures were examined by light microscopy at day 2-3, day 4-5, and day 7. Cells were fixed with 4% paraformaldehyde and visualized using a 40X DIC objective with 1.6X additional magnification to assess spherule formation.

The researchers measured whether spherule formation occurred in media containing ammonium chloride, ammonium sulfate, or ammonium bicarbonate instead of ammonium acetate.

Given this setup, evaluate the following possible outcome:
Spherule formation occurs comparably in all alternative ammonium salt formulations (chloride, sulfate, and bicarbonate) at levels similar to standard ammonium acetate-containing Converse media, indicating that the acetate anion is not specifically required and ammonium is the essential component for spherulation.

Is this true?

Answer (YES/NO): NO